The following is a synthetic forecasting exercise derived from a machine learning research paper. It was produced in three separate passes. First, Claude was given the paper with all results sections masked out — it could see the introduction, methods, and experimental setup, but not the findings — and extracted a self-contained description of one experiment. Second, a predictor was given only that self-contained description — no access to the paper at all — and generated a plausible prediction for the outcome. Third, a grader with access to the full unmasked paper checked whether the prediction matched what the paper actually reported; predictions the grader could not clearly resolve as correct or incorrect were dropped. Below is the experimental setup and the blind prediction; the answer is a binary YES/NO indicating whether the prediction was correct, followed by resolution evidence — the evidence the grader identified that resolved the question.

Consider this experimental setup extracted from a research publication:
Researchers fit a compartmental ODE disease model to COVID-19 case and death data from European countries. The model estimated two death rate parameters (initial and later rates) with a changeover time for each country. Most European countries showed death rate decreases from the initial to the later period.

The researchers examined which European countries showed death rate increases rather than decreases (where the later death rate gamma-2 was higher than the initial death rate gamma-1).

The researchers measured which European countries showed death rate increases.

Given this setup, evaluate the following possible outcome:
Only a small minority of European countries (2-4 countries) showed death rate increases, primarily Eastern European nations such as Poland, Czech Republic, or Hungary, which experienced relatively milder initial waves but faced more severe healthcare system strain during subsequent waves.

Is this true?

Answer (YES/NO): NO